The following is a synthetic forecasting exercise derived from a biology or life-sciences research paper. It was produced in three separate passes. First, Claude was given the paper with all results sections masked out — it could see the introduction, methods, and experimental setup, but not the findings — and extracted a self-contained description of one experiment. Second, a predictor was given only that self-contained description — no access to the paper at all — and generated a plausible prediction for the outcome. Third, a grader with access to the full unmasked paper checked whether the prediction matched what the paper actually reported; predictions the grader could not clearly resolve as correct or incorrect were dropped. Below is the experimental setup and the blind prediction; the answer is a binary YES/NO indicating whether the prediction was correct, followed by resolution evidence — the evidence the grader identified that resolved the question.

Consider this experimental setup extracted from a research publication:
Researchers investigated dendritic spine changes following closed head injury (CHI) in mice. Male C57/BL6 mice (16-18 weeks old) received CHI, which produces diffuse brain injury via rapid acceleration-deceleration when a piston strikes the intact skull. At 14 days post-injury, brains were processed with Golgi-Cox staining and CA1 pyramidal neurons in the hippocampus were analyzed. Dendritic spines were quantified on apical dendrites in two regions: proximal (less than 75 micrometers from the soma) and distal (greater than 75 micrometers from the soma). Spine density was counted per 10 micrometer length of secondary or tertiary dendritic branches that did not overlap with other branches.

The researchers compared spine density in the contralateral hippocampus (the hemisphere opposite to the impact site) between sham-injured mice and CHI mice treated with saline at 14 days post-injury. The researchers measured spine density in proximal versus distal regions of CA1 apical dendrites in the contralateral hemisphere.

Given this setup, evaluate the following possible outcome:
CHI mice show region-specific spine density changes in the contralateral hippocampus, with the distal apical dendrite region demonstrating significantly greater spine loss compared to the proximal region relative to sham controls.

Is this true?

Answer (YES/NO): NO